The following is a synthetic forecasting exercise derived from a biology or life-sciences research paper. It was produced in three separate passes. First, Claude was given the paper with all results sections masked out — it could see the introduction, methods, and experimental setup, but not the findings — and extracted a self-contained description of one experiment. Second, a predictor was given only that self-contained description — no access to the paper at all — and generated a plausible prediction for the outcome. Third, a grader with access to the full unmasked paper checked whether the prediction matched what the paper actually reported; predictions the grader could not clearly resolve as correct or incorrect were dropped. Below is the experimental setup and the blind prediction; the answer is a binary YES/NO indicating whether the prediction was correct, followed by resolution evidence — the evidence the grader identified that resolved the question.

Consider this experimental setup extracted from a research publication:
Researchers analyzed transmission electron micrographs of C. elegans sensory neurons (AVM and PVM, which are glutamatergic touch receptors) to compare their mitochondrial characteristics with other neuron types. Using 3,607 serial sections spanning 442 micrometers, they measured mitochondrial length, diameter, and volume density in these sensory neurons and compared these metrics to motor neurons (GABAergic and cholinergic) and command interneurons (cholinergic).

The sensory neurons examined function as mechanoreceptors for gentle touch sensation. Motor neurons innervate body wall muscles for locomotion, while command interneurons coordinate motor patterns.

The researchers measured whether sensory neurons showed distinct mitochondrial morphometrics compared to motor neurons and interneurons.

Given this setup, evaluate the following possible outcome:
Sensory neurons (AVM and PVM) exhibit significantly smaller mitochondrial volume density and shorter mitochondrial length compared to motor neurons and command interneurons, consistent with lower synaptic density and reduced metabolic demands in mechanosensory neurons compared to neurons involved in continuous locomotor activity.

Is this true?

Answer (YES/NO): NO